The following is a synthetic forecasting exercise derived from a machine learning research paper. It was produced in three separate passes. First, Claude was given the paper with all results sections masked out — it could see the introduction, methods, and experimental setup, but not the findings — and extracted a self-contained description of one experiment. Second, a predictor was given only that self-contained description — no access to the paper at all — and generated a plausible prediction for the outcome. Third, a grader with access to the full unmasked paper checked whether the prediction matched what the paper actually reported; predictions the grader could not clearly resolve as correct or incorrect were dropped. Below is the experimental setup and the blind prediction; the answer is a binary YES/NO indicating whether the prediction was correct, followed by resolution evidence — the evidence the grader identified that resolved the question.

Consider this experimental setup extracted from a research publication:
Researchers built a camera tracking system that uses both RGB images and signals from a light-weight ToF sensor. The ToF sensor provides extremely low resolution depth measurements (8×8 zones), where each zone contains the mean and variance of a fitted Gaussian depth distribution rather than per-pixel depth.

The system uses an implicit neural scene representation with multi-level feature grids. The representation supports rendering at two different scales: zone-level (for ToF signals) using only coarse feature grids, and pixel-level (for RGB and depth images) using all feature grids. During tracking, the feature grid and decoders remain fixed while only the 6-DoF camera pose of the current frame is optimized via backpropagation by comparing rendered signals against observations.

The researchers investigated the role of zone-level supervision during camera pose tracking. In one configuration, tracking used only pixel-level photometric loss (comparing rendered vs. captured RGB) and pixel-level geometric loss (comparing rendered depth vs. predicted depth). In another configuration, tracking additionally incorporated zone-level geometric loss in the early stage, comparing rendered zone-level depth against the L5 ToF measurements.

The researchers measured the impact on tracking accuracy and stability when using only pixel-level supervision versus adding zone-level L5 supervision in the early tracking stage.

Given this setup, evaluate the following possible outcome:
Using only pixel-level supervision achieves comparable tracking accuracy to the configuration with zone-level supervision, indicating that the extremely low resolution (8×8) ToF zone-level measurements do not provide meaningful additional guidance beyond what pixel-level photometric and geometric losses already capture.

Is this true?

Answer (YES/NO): NO